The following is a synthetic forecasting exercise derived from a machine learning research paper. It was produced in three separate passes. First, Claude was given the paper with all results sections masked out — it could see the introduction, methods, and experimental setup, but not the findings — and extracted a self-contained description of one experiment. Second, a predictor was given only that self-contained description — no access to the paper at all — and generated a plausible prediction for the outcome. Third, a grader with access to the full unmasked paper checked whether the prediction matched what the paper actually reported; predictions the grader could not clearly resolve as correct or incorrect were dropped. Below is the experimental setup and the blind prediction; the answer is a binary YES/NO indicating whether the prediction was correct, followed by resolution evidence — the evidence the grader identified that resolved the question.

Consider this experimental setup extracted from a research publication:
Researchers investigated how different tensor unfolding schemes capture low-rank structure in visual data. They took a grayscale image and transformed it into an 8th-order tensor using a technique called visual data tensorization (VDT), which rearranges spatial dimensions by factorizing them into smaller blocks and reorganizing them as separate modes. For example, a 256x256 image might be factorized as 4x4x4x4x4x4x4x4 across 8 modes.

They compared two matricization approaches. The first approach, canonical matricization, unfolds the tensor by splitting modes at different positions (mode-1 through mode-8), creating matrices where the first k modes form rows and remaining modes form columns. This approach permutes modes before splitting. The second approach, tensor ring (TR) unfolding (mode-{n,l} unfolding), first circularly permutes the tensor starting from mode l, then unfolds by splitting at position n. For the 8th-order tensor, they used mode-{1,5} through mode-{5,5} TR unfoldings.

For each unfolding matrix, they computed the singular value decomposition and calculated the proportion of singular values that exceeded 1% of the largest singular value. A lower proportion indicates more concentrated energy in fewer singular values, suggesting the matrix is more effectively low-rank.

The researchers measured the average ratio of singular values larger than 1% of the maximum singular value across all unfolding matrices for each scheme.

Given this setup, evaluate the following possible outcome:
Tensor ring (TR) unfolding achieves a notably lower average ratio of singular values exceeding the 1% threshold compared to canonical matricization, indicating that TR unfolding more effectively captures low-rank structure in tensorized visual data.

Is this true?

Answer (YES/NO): YES